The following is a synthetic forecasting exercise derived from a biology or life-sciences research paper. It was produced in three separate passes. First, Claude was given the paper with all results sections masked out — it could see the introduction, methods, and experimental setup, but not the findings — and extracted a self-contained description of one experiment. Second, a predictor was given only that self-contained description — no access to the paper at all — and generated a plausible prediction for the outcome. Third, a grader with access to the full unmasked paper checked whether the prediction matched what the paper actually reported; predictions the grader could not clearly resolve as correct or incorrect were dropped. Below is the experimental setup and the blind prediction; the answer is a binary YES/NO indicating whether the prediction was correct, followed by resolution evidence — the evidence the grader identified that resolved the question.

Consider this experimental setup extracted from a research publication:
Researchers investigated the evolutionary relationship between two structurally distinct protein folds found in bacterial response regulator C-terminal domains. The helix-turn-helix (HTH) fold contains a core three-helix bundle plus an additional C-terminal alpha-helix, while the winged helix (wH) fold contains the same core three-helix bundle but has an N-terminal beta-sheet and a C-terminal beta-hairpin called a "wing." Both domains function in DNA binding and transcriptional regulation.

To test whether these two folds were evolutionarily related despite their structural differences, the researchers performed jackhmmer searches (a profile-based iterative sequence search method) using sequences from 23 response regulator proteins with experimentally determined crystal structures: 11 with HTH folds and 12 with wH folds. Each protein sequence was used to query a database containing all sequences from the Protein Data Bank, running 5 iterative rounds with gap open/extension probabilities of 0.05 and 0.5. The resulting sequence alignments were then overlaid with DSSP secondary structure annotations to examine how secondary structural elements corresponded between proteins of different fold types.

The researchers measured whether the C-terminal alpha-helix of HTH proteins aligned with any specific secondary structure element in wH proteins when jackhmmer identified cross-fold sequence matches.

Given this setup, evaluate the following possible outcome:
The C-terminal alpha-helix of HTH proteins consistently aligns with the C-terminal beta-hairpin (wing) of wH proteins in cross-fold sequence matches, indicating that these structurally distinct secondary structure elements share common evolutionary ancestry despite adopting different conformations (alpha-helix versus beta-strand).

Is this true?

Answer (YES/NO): YES